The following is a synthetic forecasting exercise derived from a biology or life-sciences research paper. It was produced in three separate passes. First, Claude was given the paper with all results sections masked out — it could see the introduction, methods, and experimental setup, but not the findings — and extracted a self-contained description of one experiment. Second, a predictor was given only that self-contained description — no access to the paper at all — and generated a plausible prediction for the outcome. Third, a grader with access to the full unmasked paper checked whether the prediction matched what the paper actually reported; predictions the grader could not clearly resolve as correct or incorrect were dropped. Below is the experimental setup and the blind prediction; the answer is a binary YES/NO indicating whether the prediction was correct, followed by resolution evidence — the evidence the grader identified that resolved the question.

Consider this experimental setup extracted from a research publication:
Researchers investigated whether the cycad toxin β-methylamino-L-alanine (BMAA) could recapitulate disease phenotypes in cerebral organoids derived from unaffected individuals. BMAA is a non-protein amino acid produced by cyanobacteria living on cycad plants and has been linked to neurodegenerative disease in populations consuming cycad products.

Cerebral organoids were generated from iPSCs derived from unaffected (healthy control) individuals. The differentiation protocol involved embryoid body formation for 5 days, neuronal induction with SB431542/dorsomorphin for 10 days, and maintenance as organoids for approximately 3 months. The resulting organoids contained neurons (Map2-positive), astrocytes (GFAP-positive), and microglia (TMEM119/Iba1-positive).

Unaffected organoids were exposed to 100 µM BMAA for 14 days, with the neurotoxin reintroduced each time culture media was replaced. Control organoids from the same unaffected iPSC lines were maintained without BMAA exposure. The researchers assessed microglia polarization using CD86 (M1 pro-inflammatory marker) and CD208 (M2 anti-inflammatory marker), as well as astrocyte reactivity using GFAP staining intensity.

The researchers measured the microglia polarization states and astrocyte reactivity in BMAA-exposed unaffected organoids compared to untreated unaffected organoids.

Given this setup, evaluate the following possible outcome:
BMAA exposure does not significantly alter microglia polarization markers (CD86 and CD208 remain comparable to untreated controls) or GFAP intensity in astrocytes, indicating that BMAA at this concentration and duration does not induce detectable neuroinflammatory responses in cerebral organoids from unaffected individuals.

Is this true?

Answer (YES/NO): NO